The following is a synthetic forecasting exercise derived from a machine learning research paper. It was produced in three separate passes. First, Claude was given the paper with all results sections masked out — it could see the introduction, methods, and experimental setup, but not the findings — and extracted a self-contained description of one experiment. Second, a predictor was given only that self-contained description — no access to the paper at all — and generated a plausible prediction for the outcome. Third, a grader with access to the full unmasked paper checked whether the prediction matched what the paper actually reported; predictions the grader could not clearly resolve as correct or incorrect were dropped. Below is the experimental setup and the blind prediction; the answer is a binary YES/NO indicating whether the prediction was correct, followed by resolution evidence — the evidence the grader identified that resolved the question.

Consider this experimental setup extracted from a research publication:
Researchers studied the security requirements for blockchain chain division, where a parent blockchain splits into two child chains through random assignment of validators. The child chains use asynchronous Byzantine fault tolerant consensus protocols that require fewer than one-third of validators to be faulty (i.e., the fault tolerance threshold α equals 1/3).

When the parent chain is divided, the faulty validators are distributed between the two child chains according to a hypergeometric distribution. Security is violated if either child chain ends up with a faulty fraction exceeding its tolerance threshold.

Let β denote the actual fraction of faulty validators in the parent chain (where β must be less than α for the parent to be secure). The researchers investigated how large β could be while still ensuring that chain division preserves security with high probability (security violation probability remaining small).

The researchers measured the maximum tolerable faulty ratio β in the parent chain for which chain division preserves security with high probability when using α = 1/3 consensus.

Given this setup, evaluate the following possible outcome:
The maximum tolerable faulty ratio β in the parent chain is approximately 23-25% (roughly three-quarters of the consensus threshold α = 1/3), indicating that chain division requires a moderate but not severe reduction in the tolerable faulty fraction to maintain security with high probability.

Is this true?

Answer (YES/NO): YES